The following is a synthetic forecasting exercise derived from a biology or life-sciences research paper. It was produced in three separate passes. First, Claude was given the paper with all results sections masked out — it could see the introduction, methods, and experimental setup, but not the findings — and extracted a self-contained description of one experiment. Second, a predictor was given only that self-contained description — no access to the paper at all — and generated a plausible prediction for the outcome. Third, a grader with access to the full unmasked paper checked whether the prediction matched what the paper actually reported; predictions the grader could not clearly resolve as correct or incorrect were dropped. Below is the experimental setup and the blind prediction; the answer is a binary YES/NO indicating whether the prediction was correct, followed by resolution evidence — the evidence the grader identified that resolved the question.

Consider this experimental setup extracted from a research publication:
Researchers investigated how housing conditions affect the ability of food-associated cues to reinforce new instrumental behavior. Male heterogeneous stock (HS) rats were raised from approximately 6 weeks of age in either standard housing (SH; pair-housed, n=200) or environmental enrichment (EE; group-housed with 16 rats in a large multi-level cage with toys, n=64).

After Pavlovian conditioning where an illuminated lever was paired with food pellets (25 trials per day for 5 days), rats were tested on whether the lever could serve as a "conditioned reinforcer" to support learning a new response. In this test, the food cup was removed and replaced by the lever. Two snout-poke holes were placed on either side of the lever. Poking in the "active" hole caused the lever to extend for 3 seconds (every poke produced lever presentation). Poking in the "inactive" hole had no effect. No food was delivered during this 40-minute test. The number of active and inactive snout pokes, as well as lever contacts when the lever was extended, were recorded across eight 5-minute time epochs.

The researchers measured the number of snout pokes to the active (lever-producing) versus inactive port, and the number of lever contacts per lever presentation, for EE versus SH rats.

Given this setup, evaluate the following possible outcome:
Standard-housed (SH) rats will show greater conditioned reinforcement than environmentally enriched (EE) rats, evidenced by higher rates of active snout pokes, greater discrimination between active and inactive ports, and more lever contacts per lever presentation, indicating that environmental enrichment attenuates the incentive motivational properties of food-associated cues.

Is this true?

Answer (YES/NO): NO